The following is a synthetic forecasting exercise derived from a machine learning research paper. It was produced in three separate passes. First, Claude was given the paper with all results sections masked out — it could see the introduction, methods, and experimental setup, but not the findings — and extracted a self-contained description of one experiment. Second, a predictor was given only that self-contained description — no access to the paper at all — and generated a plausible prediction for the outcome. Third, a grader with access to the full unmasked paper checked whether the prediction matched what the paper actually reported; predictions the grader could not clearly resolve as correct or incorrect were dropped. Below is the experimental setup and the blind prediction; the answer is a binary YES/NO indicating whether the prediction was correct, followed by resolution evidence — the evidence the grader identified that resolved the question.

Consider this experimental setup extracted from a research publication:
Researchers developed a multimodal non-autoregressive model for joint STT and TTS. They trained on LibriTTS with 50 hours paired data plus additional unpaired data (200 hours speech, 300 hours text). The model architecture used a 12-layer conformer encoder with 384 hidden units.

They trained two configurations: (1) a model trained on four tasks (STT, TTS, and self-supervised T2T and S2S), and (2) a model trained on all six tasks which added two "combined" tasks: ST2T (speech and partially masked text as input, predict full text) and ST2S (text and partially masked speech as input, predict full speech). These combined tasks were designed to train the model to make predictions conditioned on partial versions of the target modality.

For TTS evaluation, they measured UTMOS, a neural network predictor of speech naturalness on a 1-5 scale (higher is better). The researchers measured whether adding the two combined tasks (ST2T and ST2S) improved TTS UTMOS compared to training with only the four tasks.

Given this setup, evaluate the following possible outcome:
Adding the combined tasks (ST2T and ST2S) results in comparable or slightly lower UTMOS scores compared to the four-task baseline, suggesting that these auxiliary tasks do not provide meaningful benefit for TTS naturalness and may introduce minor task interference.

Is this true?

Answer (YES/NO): NO